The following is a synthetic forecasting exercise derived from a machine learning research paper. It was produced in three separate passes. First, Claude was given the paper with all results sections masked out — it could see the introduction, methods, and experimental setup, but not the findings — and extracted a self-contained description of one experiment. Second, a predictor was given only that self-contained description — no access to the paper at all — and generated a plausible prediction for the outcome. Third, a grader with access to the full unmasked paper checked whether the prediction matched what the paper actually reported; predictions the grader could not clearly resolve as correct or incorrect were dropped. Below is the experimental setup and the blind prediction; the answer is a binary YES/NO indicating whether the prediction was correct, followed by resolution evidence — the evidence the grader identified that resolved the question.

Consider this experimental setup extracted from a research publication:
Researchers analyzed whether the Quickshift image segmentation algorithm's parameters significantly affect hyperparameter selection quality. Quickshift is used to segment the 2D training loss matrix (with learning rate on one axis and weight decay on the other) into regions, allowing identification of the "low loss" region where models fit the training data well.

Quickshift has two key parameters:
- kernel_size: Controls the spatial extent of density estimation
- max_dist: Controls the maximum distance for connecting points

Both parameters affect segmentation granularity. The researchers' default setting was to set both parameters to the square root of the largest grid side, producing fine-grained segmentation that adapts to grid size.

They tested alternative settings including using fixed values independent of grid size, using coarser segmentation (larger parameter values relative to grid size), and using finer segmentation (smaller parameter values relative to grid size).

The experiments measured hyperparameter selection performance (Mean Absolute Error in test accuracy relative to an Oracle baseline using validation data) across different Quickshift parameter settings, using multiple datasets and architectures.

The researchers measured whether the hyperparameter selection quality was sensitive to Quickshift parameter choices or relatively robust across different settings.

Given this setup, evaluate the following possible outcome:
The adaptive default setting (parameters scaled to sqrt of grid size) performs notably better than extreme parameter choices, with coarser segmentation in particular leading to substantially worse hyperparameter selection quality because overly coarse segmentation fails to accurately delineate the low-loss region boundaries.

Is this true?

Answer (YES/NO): YES